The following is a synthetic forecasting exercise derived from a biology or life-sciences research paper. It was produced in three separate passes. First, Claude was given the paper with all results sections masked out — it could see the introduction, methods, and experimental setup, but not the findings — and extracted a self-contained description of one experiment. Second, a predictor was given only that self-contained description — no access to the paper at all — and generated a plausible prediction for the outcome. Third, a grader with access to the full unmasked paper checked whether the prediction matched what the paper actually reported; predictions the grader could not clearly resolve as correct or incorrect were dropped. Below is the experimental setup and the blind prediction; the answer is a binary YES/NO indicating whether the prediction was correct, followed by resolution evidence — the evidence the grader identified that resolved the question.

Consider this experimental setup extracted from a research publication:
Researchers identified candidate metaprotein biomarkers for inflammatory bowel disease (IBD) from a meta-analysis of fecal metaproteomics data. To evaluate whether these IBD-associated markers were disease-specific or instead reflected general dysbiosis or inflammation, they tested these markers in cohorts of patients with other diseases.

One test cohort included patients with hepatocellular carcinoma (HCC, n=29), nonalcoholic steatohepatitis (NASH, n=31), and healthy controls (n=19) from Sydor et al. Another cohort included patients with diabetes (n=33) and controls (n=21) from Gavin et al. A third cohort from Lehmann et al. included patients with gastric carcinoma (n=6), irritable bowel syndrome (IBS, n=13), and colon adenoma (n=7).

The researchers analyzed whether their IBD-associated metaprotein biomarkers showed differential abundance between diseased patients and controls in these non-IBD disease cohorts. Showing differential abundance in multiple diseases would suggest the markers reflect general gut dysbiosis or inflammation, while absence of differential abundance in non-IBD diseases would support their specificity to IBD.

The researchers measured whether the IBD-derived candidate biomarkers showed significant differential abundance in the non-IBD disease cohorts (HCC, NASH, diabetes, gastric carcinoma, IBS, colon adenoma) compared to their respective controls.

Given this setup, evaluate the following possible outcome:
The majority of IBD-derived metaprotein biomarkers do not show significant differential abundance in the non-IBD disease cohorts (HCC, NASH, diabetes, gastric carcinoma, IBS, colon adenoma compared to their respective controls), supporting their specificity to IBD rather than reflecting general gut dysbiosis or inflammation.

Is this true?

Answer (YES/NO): NO